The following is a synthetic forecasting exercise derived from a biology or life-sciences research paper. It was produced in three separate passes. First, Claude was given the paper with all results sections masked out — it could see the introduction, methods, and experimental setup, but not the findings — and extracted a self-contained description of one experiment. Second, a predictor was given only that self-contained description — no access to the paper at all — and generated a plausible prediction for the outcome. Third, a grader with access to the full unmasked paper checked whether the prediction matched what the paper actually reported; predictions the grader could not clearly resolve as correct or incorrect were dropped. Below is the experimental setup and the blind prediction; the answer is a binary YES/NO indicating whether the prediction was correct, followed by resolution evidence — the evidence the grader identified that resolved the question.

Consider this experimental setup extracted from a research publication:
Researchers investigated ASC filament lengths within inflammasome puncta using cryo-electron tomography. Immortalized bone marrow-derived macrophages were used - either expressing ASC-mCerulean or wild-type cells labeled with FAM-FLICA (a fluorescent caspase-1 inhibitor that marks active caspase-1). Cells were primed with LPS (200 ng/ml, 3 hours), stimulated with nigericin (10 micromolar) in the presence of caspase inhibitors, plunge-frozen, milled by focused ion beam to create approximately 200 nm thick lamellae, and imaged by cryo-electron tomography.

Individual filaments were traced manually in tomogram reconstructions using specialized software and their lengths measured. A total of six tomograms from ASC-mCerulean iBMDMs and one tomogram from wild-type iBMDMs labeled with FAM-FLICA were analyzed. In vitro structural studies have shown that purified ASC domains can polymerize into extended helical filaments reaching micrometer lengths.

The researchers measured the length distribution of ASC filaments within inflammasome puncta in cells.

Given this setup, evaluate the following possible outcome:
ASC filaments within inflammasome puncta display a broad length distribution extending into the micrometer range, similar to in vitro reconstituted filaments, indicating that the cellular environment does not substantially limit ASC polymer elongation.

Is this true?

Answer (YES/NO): NO